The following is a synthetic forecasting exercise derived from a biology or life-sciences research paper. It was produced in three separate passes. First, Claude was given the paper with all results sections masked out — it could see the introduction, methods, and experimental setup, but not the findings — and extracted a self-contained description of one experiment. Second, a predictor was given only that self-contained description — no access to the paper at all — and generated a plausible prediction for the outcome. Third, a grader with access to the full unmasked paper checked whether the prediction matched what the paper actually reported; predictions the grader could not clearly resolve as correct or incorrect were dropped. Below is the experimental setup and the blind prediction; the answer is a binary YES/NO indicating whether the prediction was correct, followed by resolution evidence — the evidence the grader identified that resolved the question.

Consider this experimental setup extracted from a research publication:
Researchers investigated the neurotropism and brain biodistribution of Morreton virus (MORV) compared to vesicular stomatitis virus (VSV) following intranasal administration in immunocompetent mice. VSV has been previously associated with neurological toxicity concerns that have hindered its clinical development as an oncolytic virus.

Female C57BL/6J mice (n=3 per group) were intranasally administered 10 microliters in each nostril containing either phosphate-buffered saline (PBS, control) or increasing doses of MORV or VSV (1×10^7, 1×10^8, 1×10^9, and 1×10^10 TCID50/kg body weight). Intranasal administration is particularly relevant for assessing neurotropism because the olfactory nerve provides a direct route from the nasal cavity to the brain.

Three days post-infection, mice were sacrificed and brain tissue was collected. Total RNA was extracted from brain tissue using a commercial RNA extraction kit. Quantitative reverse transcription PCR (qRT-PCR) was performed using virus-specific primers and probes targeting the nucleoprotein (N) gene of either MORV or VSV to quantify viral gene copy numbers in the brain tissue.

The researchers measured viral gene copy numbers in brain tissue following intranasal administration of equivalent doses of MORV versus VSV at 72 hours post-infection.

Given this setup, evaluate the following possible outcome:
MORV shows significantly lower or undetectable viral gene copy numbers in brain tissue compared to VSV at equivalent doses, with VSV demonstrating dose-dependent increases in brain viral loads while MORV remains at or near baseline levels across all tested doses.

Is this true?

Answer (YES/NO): YES